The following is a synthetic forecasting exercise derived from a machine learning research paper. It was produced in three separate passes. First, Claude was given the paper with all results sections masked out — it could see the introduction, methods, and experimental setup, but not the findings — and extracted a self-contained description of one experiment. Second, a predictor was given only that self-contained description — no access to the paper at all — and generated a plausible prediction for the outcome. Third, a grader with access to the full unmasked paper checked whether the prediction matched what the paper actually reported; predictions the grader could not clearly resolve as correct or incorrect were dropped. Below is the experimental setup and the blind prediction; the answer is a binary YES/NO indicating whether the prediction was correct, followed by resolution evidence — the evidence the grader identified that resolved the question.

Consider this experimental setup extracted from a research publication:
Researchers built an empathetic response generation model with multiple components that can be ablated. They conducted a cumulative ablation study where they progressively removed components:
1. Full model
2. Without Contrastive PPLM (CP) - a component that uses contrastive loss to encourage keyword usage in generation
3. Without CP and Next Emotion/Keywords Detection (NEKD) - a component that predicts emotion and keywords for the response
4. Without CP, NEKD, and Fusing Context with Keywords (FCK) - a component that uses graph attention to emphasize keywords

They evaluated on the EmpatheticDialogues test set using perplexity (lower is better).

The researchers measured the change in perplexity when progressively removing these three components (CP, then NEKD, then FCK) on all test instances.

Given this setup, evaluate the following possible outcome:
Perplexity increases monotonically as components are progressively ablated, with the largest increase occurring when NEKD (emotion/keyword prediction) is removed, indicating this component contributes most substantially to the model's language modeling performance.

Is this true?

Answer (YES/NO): YES